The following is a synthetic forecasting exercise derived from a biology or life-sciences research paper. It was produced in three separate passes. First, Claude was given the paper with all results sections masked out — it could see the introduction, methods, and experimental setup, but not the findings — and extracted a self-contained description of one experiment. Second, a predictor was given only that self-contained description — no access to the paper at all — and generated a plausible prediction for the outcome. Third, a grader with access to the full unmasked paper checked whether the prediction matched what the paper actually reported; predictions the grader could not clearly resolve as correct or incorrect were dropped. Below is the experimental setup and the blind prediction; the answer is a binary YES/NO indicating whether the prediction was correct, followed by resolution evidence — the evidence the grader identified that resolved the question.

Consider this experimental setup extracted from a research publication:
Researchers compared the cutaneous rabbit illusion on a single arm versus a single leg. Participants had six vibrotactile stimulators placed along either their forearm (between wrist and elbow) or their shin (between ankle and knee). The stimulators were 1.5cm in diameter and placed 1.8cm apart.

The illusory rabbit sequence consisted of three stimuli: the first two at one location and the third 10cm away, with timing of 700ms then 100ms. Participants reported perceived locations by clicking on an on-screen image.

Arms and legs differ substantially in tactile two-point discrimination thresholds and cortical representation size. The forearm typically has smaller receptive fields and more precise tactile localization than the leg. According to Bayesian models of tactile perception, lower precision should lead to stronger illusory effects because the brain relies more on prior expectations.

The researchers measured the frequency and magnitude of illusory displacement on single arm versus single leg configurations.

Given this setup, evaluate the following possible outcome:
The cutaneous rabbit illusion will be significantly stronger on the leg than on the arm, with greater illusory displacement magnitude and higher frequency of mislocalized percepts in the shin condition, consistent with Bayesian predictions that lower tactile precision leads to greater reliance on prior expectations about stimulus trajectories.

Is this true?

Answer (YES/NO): NO